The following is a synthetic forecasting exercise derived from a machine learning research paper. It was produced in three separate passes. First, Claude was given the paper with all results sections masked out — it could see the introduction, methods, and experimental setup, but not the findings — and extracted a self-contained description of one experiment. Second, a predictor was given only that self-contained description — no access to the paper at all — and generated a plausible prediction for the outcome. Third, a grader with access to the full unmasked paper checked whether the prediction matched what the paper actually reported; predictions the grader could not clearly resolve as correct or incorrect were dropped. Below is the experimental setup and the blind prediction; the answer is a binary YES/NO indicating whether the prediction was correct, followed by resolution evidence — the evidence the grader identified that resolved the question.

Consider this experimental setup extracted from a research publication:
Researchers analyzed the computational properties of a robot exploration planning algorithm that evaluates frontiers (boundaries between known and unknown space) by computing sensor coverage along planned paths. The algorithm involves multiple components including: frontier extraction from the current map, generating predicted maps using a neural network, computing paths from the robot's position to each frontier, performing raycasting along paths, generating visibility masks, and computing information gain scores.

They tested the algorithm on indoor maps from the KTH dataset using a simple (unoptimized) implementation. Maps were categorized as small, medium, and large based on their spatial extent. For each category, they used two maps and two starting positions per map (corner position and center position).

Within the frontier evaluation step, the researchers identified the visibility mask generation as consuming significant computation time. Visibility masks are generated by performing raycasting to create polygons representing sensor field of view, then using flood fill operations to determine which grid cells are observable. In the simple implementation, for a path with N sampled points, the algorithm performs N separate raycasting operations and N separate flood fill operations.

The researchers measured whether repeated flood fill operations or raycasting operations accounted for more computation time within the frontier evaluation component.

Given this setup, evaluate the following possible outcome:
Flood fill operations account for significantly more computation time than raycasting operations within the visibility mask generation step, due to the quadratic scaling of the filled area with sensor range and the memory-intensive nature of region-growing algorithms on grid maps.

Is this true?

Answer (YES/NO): YES